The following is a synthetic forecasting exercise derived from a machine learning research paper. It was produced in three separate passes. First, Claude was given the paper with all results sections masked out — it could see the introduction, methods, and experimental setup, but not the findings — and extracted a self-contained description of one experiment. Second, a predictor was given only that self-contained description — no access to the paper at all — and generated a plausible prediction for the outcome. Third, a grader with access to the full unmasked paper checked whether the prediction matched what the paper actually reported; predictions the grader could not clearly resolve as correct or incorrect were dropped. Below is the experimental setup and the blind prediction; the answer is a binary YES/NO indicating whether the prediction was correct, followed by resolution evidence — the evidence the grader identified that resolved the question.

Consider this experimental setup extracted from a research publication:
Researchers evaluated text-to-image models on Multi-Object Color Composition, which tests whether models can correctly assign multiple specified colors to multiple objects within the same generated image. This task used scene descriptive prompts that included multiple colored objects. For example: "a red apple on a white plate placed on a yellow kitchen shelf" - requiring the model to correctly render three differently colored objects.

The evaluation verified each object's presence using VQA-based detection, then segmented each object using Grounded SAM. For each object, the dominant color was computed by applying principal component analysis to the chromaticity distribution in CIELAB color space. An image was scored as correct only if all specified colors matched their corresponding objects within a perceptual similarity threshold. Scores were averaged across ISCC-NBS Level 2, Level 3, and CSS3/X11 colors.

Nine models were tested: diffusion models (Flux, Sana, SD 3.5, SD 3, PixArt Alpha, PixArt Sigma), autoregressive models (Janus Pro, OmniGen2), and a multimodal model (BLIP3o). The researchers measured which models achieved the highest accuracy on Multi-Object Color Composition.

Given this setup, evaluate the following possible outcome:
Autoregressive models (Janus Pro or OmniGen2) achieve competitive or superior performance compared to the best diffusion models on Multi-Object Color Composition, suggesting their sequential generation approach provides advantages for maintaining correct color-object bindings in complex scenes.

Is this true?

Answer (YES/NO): NO